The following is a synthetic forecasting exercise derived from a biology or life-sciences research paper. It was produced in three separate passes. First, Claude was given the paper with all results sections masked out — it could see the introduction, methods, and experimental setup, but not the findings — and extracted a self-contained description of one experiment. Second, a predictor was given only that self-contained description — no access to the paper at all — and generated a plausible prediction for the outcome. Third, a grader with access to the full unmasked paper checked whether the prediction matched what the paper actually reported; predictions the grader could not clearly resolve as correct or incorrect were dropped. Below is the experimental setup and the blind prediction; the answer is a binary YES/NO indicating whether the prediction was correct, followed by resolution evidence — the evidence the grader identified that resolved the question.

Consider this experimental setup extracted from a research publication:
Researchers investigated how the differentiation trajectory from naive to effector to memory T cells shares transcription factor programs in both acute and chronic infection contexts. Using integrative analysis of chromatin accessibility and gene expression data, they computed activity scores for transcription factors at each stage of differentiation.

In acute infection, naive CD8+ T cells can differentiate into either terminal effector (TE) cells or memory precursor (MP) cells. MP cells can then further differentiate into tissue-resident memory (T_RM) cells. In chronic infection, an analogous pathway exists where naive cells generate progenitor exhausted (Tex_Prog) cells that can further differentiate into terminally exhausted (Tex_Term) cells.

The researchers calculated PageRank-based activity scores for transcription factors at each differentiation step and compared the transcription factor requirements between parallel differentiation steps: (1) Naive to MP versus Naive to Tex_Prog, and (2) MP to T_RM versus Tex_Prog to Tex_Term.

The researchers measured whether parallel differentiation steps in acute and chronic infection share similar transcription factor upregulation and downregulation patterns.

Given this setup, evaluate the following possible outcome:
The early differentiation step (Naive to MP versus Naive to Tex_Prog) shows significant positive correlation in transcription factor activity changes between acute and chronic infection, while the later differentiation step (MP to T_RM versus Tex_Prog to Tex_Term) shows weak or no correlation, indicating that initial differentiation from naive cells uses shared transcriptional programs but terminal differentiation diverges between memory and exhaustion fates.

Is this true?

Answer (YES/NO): NO